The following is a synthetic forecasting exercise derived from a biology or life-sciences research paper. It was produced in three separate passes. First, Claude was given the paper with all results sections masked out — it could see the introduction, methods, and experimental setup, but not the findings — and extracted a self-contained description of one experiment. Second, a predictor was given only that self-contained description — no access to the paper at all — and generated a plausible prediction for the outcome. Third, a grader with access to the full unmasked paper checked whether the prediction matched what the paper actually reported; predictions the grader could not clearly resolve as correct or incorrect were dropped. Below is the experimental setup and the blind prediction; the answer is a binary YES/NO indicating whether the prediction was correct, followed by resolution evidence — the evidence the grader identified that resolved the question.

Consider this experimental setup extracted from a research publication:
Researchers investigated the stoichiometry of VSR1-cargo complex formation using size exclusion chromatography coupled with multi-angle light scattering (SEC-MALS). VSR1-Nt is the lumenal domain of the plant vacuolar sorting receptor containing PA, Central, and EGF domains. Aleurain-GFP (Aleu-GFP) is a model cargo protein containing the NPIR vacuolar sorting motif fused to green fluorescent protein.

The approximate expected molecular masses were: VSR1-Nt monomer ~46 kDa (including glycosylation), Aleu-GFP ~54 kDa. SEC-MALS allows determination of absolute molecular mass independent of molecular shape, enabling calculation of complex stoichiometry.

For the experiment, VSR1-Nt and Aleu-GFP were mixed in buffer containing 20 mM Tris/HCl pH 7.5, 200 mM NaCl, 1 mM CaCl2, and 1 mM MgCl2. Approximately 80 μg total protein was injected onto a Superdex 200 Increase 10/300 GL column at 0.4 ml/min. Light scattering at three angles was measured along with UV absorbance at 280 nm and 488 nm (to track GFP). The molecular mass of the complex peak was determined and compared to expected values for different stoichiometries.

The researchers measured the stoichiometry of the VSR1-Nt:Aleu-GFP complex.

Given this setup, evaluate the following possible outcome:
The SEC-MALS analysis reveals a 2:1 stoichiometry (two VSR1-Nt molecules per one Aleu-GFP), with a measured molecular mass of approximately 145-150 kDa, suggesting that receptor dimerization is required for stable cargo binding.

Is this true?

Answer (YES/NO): NO